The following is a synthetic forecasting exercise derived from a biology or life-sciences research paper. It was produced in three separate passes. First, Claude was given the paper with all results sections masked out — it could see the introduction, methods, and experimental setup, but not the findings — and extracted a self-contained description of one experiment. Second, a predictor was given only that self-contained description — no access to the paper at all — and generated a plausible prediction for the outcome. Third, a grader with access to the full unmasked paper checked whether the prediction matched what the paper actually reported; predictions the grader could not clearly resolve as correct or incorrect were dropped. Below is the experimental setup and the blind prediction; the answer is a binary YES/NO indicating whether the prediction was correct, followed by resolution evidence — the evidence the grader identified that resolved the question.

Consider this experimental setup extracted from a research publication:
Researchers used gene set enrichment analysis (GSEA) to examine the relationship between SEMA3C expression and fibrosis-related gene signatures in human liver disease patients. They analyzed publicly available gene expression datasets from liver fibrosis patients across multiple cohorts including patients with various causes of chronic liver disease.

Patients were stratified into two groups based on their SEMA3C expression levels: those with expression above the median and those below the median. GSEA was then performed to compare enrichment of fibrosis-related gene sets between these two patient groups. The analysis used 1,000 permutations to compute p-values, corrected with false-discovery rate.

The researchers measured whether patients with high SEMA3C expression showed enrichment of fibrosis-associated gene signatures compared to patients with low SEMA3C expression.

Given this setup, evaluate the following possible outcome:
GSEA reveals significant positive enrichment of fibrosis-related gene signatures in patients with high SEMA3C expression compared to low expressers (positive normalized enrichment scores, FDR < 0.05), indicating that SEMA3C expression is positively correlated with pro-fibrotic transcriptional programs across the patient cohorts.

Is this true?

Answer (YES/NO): YES